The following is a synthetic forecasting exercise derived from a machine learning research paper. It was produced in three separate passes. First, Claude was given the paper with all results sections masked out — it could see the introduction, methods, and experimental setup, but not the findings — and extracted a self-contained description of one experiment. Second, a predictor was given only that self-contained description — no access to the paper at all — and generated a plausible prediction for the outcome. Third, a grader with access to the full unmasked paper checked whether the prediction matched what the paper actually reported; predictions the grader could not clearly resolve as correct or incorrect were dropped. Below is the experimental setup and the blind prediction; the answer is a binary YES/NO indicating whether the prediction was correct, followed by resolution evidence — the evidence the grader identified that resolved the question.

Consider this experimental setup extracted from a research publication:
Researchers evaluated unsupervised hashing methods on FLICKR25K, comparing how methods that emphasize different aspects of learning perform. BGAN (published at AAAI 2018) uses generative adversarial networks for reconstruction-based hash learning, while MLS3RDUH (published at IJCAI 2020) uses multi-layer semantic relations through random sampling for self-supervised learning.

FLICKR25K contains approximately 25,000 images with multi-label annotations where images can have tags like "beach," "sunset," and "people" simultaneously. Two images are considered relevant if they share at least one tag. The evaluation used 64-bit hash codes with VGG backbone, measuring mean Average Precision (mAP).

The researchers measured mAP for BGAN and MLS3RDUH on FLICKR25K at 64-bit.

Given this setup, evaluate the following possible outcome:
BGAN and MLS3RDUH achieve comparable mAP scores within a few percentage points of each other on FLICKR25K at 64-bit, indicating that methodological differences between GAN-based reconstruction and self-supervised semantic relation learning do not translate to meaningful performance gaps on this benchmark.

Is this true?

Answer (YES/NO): YES